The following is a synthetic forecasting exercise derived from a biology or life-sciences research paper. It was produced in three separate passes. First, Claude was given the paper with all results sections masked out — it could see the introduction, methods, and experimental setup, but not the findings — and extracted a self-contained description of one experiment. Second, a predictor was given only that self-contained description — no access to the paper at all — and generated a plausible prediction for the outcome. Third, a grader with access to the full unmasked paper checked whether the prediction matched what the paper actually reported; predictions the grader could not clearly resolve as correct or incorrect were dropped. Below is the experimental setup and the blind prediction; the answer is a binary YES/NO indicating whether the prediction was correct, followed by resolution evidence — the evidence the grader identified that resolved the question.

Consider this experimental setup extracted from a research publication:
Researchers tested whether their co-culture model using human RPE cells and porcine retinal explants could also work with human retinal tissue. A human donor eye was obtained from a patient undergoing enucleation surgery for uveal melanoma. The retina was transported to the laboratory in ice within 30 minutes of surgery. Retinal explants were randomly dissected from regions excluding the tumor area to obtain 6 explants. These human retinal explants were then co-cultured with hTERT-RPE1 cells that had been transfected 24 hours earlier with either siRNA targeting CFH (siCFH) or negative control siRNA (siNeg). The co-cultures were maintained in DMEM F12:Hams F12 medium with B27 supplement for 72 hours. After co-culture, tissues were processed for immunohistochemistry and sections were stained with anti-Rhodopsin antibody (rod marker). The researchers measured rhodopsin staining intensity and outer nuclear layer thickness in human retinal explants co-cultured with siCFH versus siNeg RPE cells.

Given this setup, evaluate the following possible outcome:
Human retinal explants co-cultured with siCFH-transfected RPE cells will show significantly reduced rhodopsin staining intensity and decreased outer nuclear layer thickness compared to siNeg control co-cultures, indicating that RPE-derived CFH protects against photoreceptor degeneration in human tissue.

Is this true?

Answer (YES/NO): NO